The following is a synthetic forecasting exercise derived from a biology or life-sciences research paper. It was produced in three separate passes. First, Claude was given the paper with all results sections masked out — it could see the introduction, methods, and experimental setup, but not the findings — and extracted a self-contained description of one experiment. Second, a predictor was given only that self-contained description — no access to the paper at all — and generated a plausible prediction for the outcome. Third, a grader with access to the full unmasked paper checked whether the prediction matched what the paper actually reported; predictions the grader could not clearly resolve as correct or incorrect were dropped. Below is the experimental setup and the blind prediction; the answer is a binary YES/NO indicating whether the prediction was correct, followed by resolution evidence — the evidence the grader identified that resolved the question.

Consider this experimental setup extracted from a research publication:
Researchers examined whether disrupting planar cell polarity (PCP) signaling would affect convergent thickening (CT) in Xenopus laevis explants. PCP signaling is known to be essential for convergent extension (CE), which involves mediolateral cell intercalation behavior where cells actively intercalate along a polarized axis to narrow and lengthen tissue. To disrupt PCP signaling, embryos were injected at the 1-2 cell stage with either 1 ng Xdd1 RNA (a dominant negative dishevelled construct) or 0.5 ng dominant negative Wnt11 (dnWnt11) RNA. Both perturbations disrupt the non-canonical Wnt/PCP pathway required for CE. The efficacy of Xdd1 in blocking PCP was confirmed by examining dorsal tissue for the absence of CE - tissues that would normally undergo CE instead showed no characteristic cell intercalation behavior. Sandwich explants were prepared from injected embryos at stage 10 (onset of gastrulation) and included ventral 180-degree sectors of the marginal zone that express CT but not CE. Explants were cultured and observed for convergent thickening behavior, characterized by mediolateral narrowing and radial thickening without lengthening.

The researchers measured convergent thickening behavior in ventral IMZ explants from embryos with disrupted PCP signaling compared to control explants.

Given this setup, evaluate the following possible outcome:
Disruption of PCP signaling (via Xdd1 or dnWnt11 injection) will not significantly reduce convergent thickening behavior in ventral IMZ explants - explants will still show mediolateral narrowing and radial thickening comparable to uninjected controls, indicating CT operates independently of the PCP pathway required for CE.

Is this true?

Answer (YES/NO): NO